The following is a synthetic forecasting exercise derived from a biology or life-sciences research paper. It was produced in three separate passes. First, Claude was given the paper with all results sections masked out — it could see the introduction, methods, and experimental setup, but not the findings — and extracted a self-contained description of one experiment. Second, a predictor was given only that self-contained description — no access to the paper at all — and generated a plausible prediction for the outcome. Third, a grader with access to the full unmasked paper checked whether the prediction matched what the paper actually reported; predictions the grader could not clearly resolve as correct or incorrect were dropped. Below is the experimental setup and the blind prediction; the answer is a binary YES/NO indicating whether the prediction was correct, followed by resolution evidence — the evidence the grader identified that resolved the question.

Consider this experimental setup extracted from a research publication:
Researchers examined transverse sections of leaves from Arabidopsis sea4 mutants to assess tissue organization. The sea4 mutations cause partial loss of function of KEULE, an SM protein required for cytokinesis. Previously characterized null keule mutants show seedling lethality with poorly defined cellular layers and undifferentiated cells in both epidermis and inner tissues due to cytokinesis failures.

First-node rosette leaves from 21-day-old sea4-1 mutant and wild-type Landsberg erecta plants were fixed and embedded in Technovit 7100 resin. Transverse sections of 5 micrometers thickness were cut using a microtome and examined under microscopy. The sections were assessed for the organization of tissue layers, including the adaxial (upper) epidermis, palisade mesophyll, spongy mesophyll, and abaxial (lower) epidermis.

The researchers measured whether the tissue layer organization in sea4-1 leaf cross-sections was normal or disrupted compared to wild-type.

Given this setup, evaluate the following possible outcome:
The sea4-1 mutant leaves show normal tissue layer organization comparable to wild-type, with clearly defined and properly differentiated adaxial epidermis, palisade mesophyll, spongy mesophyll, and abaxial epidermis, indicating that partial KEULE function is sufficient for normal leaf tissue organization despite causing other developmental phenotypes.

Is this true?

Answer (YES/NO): NO